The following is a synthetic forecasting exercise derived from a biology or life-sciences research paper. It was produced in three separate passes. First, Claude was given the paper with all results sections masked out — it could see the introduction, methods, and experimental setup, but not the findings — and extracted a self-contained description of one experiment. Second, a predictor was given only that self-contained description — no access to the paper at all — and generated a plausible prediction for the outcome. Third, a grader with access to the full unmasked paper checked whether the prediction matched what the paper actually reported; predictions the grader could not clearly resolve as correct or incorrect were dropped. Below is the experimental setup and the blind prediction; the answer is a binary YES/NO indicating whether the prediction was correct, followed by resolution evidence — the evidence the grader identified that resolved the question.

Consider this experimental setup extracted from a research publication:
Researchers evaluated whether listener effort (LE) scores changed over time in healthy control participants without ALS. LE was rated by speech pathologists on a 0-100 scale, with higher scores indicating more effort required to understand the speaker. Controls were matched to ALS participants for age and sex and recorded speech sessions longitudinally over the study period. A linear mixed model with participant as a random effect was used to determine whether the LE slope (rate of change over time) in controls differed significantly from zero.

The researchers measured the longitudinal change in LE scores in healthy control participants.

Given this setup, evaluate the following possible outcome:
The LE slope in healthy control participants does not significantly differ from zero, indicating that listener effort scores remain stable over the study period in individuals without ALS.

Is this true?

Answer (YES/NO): YES